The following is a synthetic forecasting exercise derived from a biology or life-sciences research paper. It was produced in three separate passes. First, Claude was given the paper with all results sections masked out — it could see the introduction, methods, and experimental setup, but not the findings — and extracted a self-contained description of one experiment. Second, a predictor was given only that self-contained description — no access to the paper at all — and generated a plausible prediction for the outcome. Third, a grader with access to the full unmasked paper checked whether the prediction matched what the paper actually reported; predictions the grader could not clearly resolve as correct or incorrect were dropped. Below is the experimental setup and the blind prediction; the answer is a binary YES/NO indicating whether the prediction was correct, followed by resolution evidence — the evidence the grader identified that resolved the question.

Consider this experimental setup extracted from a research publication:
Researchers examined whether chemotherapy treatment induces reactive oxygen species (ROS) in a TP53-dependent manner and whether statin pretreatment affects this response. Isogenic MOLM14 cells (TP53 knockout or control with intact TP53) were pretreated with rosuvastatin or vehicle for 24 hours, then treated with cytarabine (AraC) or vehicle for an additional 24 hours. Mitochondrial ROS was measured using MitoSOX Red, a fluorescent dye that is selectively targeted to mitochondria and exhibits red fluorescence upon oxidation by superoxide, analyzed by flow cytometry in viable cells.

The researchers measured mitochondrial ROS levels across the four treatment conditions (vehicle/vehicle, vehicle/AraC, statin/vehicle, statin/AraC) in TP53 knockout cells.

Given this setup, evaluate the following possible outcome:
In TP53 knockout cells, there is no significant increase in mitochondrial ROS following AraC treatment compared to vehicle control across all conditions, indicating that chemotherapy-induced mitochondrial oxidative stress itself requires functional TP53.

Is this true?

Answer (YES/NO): NO